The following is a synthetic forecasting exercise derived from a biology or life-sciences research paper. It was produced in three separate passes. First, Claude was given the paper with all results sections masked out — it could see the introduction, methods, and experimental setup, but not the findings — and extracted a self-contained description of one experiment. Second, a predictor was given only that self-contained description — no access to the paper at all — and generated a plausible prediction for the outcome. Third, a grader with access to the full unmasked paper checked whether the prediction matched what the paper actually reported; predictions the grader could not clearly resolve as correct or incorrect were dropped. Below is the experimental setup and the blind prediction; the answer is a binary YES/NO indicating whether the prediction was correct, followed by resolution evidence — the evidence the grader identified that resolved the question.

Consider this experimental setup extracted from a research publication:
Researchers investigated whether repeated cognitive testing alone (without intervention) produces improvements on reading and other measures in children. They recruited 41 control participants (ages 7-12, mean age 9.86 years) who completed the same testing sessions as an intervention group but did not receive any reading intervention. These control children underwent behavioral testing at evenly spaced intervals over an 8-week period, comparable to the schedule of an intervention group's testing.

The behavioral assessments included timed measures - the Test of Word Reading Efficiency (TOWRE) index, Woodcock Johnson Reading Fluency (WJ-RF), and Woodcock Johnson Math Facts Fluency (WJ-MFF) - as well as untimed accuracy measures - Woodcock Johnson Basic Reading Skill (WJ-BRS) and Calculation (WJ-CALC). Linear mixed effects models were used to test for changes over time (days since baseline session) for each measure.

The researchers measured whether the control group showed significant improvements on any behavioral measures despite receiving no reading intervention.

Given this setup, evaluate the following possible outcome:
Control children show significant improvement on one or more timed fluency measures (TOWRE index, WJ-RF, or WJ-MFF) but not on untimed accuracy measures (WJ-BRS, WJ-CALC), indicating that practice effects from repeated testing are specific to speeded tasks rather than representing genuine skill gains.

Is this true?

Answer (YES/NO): YES